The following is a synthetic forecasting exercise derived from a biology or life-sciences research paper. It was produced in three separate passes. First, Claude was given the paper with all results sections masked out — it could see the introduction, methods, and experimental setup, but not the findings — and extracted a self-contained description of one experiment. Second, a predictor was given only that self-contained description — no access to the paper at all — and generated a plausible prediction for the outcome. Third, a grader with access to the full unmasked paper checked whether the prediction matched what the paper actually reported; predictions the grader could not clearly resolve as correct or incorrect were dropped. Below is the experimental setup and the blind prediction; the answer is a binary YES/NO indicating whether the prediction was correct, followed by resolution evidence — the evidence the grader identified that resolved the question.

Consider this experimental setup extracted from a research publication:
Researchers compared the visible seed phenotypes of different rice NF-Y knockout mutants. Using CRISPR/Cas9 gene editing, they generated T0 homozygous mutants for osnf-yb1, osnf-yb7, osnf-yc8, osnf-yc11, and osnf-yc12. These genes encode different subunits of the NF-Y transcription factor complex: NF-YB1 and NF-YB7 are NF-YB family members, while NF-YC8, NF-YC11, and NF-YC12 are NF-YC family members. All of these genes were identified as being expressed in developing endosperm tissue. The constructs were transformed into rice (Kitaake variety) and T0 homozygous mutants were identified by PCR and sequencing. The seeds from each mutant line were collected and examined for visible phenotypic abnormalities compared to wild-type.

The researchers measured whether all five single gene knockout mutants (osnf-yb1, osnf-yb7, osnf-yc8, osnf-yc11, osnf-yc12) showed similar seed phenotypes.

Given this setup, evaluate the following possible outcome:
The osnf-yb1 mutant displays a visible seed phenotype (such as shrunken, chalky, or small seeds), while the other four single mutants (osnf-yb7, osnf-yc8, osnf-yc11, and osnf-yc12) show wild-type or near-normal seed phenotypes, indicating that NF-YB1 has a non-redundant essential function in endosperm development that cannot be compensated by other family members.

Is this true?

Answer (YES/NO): YES